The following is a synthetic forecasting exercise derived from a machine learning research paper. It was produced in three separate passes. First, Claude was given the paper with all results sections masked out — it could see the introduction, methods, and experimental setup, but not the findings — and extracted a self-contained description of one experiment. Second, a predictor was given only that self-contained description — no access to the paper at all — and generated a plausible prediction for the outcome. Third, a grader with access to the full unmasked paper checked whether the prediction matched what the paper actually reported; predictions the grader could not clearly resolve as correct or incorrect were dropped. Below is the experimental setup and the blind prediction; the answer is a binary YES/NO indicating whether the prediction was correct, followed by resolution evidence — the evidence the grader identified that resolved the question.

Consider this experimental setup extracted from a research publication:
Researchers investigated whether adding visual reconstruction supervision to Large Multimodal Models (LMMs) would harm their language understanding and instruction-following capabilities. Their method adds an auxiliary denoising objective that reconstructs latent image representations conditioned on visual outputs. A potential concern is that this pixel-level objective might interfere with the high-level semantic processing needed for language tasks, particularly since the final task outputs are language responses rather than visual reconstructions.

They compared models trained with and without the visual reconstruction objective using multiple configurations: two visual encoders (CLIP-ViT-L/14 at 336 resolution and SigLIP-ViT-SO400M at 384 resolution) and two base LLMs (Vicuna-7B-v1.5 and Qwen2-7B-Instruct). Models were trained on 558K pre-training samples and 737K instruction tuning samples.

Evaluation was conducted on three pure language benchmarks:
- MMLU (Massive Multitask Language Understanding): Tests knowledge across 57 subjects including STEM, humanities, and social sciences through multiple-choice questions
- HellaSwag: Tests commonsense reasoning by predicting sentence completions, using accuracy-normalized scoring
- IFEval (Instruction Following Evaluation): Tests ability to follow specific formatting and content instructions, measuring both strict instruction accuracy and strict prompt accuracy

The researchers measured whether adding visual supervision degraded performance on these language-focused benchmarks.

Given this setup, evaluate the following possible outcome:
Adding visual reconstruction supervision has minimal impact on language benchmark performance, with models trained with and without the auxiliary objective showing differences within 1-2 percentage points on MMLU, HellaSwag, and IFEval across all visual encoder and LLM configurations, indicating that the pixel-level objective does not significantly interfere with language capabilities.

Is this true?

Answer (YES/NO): NO